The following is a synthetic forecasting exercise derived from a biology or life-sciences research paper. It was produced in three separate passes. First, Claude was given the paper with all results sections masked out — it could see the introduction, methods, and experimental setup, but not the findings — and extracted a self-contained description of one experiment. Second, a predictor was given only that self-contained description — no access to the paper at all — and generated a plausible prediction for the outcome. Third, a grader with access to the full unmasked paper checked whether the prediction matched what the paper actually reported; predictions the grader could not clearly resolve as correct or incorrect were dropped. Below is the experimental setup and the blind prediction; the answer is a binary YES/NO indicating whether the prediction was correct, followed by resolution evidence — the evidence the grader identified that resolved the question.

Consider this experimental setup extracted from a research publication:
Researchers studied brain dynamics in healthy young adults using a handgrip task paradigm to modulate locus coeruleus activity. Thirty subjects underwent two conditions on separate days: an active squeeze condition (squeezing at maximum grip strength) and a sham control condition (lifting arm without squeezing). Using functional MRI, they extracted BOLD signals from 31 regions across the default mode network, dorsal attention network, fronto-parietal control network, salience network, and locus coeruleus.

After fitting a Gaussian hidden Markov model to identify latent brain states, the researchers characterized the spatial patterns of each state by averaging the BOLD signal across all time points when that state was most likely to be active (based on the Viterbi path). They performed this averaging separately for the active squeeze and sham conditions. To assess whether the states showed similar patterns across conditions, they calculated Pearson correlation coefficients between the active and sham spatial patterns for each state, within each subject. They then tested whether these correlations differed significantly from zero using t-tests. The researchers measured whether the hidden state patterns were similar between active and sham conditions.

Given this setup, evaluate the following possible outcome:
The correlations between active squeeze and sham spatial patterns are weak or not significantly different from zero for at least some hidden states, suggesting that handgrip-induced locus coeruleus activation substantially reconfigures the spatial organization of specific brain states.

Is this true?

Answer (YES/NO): YES